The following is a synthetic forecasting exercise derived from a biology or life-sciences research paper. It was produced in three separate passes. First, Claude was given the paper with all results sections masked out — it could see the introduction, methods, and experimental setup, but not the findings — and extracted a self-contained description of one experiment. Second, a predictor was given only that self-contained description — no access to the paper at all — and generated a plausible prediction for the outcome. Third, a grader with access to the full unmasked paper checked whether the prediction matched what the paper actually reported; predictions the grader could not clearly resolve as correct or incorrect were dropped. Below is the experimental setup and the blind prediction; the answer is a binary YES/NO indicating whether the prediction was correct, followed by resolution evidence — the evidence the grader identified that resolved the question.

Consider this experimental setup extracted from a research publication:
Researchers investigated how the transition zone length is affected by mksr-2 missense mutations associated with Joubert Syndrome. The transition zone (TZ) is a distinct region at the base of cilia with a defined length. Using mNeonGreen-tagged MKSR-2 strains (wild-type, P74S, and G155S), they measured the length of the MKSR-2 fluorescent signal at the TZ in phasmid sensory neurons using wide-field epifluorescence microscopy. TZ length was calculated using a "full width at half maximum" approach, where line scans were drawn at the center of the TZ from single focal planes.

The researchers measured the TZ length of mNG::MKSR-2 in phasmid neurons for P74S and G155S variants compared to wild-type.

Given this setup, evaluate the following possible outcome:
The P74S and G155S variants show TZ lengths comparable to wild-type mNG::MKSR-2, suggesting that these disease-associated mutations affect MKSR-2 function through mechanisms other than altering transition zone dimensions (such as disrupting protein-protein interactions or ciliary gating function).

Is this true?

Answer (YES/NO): NO